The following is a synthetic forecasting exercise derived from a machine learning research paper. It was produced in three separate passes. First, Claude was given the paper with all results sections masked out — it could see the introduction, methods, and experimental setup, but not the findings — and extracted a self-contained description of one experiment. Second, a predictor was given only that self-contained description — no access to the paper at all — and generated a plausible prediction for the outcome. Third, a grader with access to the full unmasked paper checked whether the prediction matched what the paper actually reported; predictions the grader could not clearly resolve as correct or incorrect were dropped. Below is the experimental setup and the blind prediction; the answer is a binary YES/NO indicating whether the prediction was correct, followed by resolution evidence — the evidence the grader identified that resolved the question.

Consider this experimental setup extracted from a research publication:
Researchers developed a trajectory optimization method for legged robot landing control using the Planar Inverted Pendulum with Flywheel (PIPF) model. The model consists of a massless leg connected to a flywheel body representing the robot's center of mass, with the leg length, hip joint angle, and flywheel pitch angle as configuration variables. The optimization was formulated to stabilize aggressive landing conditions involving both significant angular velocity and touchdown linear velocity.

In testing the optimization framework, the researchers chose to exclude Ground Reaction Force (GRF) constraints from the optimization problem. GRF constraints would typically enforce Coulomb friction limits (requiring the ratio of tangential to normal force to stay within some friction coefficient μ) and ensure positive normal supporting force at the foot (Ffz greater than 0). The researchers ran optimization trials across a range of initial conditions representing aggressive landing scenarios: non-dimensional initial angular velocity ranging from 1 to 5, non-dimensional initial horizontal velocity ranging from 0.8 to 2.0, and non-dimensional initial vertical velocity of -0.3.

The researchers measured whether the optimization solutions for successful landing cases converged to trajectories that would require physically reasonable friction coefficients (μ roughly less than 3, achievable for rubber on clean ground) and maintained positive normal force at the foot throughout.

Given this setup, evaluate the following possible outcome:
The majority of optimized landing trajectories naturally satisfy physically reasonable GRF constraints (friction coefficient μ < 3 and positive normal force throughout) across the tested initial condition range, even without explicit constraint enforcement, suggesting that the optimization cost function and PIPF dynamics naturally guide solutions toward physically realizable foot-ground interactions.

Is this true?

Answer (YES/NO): YES